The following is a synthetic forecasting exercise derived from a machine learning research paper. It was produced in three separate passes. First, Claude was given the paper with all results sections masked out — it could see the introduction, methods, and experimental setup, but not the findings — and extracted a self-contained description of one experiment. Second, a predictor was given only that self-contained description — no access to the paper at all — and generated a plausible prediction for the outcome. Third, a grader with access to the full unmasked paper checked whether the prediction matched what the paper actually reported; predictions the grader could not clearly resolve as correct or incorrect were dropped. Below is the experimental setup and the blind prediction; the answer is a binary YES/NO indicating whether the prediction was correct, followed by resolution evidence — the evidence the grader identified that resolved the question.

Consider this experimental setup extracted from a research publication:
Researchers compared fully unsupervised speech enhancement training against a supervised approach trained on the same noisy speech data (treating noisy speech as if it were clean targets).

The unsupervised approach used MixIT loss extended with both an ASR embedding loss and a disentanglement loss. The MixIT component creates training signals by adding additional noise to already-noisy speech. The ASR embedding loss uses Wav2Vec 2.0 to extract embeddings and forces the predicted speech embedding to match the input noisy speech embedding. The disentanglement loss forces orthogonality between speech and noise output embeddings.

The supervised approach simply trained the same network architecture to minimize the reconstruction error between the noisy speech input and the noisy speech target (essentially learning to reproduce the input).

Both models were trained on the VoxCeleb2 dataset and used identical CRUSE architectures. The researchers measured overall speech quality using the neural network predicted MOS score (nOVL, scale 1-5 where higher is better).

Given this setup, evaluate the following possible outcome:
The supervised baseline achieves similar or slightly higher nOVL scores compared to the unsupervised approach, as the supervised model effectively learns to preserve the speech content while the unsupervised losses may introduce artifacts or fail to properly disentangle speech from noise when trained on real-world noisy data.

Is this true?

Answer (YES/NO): YES